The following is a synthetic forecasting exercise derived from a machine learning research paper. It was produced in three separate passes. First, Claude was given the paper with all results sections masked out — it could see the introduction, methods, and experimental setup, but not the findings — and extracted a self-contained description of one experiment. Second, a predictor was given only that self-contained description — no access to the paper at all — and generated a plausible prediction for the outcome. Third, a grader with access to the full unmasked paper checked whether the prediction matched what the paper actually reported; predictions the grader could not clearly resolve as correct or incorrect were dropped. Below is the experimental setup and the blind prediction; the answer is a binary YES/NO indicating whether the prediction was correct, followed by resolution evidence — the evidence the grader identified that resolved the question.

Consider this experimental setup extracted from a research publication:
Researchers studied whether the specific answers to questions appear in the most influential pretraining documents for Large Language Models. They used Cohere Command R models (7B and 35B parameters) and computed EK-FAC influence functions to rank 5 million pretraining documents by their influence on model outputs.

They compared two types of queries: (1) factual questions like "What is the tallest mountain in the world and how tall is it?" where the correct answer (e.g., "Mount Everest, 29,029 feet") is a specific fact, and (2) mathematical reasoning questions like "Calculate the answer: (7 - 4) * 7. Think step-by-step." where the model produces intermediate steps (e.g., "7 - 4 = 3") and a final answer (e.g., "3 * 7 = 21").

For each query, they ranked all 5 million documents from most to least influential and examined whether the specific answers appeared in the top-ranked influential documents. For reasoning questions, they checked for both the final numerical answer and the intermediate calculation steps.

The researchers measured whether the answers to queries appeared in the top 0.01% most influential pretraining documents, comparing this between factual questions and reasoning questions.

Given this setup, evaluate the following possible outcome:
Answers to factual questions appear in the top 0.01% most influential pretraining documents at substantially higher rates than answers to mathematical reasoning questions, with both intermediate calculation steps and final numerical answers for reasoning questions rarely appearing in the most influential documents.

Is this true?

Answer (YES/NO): YES